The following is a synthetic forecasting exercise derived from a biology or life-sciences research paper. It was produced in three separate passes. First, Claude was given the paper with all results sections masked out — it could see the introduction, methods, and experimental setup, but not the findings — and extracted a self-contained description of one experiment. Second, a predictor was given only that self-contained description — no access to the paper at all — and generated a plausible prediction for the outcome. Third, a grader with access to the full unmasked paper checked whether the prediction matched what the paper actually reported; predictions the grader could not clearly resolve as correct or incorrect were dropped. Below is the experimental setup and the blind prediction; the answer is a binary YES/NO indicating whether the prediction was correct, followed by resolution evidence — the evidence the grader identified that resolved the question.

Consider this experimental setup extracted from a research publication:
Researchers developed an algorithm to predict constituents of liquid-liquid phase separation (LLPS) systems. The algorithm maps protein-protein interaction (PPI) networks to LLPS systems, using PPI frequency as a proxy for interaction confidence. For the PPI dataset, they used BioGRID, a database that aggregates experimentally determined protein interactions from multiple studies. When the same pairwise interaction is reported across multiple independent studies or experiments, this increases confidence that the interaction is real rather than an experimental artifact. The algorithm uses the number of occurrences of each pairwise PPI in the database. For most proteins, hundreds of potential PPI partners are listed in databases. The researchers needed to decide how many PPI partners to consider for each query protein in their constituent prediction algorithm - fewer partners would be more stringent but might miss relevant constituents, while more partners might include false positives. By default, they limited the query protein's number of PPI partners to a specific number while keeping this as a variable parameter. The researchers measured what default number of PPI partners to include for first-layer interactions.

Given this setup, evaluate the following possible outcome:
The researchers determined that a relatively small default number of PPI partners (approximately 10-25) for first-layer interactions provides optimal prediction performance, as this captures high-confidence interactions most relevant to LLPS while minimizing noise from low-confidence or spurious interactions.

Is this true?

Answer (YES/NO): YES